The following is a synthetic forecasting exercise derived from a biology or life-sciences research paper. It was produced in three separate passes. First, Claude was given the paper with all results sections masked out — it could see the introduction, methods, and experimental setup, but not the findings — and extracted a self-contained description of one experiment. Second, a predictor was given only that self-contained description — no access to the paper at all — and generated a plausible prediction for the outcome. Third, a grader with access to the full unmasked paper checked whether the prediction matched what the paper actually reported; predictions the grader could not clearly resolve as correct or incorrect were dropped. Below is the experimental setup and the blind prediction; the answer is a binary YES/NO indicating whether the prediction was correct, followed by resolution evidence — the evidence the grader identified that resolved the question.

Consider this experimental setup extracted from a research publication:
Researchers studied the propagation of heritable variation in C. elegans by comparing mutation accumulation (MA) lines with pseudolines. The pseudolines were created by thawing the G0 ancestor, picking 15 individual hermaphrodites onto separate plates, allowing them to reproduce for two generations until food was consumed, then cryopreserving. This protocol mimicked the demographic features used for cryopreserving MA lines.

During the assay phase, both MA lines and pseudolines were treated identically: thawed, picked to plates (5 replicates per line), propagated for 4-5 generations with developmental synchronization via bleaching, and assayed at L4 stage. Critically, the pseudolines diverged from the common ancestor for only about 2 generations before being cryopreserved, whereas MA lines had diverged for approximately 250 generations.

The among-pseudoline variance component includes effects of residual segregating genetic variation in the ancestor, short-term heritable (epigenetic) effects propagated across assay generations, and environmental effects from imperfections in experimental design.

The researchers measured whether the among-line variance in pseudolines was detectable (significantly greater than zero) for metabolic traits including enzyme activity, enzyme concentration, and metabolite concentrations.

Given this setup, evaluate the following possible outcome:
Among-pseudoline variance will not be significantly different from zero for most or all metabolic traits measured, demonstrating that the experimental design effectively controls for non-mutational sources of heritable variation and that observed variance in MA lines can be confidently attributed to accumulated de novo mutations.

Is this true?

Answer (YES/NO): NO